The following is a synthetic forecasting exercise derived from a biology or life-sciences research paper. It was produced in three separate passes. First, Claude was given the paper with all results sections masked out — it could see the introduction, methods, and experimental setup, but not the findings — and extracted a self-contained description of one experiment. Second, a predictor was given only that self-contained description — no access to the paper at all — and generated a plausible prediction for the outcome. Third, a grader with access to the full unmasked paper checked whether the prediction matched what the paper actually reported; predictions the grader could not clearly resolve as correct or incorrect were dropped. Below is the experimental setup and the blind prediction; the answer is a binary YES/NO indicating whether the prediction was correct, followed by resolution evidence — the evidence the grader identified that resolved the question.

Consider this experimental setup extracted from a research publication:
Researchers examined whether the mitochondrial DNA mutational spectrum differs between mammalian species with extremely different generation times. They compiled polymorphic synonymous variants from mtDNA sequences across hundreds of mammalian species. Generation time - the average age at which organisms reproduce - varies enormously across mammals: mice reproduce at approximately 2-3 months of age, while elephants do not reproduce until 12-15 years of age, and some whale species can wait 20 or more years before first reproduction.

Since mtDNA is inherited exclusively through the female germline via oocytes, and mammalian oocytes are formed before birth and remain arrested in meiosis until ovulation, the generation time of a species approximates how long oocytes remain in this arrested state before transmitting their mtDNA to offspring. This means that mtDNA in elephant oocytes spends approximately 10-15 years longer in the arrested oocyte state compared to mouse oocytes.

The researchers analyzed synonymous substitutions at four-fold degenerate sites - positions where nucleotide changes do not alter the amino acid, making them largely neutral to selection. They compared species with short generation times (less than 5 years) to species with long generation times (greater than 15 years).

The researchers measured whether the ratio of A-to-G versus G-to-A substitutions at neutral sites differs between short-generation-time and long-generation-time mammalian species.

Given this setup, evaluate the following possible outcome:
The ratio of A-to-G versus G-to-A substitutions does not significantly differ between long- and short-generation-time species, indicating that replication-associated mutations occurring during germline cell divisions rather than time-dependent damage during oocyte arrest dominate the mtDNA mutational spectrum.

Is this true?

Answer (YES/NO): NO